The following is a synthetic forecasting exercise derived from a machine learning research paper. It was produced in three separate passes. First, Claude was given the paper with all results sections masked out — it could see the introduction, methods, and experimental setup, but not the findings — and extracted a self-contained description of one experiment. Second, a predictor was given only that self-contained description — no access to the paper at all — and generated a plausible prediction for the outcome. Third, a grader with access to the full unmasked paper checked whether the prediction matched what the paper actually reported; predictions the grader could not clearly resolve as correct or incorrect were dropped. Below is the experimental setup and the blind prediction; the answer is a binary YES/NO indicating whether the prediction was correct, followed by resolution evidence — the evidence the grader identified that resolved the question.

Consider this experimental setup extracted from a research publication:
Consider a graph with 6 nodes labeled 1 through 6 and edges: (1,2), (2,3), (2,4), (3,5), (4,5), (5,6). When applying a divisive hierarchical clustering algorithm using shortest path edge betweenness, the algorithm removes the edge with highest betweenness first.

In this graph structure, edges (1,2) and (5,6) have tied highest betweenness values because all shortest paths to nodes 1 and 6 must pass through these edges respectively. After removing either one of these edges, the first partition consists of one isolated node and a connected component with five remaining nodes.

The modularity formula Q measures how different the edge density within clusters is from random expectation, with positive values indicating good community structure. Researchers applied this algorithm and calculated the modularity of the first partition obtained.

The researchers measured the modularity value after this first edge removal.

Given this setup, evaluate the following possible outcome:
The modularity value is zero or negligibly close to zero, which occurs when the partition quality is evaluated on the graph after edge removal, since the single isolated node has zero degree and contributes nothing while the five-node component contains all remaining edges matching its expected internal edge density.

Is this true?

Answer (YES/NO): NO